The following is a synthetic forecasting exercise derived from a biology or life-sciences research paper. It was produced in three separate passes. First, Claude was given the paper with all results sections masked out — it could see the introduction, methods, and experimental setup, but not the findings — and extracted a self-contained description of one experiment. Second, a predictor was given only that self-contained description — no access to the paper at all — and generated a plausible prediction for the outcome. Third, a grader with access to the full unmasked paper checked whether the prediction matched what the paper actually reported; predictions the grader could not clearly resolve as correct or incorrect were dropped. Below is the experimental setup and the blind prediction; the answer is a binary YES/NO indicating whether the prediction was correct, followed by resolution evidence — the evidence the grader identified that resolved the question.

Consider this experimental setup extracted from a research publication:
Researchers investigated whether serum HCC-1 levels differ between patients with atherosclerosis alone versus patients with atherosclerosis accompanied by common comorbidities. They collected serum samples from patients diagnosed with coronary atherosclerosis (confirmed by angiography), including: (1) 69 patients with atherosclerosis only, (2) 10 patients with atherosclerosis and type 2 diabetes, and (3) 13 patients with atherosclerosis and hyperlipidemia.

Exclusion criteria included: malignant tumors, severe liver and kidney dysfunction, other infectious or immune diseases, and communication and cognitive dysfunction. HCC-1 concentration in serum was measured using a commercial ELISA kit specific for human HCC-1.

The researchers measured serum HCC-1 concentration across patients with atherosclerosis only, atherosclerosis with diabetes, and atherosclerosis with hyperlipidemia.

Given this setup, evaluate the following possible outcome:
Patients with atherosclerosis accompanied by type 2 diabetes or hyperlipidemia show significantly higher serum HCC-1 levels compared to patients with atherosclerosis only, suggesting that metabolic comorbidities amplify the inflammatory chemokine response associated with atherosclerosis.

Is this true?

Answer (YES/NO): NO